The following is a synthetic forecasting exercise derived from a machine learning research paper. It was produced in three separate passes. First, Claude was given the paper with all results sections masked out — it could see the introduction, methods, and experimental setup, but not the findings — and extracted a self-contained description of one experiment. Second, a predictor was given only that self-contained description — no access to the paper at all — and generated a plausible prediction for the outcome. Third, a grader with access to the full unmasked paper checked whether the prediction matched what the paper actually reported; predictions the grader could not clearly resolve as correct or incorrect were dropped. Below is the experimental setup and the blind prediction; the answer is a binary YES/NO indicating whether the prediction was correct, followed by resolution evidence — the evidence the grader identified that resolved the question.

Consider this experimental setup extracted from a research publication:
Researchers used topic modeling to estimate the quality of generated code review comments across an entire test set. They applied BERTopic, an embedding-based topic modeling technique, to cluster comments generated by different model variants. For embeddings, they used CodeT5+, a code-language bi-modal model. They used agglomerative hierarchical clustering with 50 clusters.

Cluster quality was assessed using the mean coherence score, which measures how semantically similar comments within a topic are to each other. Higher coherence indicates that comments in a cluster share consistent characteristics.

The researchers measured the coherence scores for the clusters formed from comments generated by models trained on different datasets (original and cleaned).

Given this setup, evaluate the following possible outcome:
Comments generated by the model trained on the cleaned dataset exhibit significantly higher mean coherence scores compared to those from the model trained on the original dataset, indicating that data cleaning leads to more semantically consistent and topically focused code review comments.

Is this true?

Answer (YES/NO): NO